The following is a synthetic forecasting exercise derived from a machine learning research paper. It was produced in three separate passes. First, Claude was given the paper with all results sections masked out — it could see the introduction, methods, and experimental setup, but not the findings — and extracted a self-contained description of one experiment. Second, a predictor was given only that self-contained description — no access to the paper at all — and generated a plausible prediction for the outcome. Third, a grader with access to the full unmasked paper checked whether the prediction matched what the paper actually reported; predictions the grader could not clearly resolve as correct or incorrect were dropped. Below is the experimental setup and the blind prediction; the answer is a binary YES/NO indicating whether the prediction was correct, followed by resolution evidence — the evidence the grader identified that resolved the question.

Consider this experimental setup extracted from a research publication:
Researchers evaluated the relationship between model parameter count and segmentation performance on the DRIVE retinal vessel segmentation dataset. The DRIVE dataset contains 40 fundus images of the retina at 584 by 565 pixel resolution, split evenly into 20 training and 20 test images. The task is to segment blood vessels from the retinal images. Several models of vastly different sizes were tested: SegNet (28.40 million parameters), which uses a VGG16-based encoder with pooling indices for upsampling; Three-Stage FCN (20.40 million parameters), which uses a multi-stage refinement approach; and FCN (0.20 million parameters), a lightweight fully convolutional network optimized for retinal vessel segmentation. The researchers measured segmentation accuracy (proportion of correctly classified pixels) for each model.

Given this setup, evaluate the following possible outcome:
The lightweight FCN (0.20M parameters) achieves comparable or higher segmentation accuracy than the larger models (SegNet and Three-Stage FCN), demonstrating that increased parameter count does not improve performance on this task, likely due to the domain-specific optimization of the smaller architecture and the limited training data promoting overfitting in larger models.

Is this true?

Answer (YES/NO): YES